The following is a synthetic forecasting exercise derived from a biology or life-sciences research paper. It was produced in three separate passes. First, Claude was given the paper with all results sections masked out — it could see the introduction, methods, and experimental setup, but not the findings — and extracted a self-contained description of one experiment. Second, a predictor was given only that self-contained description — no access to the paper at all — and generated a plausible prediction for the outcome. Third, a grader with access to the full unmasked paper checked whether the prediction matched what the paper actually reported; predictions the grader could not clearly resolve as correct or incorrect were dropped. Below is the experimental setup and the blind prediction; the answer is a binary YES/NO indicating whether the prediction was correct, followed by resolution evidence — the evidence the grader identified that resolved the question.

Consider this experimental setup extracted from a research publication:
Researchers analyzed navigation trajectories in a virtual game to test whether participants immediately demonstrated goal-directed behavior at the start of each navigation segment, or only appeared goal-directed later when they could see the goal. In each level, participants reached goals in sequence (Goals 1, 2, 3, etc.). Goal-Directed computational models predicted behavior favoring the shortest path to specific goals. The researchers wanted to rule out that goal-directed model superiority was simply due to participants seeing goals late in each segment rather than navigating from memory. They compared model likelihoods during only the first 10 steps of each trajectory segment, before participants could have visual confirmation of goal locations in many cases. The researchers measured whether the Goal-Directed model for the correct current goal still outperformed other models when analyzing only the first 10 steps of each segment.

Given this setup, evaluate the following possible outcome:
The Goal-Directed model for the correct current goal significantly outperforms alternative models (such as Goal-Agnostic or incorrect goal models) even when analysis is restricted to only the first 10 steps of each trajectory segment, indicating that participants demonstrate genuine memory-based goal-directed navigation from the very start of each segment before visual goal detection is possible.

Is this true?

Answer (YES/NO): YES